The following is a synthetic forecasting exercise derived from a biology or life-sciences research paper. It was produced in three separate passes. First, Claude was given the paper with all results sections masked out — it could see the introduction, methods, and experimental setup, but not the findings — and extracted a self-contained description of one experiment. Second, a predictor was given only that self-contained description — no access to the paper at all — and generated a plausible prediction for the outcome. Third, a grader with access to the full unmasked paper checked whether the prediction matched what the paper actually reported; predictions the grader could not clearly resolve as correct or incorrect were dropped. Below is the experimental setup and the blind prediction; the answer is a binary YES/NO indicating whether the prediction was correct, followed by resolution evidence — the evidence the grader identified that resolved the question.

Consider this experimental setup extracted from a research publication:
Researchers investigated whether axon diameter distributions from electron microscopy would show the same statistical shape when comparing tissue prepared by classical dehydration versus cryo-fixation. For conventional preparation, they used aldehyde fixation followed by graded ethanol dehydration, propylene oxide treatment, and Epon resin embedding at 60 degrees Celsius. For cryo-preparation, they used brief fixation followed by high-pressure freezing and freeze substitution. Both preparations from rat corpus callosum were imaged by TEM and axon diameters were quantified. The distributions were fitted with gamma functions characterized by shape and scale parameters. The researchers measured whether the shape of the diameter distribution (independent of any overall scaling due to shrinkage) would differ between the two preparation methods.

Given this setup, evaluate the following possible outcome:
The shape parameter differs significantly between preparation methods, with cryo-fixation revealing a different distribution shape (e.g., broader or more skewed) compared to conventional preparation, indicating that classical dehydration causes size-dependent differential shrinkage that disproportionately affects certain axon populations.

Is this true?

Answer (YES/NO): YES